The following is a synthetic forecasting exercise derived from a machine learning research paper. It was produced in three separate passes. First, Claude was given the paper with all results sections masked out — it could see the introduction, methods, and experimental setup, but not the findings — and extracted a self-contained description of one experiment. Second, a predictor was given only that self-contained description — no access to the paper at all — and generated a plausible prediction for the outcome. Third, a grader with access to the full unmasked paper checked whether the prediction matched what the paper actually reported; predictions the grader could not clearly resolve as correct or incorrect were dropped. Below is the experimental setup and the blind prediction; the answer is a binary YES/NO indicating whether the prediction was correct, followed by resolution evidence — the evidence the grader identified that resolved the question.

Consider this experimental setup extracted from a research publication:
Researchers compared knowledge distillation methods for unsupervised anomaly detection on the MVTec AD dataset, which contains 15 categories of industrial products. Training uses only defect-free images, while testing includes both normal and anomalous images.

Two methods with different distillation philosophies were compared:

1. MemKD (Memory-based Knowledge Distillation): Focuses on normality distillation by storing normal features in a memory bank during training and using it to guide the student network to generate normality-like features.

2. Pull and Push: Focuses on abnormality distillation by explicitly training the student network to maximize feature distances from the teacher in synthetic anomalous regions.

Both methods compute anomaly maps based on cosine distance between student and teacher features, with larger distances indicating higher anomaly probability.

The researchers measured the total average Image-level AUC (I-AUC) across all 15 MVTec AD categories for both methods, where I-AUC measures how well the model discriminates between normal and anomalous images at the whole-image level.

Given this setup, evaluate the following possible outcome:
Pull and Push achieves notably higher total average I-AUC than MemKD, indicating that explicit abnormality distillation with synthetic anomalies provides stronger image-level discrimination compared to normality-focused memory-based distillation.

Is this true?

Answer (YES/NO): NO